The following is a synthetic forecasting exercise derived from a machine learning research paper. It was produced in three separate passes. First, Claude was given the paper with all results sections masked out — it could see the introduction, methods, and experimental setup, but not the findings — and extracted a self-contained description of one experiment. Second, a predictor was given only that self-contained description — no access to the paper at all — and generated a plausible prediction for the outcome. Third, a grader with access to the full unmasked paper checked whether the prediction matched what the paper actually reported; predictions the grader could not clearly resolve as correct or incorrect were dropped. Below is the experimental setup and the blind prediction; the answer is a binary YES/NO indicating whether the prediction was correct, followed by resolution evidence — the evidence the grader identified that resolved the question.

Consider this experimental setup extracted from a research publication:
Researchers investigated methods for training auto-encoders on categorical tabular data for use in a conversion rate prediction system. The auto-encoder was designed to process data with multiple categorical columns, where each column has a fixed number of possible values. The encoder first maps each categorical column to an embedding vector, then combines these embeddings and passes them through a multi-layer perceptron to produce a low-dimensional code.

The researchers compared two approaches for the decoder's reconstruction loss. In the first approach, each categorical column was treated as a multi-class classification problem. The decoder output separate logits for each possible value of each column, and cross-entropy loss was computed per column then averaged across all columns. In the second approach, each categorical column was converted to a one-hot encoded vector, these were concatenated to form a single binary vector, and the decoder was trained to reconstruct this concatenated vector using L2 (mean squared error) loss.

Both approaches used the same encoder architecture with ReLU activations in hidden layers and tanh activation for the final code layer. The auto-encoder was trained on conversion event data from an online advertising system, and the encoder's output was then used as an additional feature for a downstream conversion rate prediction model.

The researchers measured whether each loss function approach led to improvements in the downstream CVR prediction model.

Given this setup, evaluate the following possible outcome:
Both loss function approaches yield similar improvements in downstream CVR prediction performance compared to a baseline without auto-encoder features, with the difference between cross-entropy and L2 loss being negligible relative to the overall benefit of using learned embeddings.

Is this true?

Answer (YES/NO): NO